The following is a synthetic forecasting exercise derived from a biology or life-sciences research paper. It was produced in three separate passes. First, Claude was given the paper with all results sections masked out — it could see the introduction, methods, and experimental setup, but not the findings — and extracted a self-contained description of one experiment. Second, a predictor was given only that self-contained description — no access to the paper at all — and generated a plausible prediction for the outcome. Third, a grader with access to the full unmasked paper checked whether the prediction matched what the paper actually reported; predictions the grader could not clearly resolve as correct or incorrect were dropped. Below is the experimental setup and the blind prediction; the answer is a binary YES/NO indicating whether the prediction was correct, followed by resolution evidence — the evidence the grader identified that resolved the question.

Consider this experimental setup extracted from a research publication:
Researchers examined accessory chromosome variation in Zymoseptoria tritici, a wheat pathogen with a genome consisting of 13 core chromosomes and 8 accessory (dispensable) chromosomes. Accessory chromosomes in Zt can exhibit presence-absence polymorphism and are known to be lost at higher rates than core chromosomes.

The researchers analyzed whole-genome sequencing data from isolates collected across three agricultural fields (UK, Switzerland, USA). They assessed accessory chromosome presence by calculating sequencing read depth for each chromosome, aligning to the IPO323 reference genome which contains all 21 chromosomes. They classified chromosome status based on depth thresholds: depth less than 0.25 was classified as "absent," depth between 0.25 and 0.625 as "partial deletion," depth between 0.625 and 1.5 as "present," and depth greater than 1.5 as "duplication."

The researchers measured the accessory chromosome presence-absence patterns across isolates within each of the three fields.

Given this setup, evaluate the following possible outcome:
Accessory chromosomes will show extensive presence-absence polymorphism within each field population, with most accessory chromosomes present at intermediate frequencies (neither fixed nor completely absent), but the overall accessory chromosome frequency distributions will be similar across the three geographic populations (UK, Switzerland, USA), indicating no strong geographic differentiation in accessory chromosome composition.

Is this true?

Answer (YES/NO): NO